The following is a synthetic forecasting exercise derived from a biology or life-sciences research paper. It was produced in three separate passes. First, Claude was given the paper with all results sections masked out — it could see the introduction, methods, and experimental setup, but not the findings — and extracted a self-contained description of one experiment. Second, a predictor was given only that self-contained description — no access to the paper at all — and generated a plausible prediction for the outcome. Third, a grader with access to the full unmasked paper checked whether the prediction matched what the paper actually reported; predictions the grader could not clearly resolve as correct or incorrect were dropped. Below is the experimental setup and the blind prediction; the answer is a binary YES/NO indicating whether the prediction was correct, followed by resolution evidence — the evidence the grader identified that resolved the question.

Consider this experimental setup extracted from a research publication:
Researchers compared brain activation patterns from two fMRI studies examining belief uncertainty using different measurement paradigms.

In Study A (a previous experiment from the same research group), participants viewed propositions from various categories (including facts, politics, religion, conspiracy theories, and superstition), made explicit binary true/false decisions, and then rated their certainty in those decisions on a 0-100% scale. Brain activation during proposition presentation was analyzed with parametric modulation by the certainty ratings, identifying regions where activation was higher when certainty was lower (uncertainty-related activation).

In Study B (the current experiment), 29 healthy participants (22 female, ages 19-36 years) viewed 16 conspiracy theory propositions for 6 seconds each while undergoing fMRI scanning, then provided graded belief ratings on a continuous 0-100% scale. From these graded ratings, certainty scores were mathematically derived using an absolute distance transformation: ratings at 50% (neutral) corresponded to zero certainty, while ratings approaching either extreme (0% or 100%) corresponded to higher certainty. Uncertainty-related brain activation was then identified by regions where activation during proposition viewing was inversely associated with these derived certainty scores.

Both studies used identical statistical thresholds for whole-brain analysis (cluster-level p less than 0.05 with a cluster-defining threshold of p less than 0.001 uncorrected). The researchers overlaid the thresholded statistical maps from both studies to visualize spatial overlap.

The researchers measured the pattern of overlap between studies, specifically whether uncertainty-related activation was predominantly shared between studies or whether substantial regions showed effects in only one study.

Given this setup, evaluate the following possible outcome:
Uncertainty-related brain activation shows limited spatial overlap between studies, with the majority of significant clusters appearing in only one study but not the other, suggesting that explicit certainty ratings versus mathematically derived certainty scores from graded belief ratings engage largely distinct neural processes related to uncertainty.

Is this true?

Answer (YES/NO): NO